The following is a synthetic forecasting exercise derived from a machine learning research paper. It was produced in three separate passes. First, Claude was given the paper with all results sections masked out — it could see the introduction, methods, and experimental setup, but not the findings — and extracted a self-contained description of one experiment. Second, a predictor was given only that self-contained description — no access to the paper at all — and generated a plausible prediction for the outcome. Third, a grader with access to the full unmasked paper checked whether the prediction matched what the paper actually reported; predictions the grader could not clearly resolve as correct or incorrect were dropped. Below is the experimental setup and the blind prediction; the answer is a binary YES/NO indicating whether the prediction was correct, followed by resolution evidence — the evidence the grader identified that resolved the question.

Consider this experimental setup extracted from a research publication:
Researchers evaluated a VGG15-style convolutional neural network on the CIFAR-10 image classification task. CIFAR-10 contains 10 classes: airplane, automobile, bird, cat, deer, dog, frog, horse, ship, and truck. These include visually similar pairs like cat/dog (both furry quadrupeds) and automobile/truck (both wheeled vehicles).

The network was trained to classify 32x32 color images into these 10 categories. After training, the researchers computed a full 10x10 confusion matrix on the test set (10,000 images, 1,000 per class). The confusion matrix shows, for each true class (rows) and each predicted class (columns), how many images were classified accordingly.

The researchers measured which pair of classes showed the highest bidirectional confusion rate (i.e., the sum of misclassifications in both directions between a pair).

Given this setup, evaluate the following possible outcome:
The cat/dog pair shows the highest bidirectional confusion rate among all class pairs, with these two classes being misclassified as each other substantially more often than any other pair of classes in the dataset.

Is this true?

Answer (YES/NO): YES